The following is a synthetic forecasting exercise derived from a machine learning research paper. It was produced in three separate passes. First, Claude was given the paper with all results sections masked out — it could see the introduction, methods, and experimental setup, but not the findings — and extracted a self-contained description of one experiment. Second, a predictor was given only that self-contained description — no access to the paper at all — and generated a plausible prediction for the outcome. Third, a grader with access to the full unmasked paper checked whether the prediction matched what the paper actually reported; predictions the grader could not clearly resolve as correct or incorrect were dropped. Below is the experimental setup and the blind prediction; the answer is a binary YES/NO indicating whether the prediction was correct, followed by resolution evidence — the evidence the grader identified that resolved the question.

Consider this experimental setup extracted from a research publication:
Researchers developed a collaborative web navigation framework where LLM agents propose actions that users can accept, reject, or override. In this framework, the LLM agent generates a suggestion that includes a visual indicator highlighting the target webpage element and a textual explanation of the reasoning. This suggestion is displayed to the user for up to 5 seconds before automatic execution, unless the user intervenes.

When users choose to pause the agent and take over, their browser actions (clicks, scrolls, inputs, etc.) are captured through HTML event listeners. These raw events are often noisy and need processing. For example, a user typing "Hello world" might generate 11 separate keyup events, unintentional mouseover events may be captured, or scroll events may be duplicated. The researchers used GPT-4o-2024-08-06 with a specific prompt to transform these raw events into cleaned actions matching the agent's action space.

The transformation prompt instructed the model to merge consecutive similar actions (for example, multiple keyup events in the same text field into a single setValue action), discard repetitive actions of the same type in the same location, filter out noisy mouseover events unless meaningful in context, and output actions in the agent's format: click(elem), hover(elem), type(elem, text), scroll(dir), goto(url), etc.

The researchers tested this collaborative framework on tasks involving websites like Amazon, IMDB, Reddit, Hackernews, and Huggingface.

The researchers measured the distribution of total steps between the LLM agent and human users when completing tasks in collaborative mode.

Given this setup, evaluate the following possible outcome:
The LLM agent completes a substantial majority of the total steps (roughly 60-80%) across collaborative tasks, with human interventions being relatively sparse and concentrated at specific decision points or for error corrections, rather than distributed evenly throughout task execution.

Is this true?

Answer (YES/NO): NO